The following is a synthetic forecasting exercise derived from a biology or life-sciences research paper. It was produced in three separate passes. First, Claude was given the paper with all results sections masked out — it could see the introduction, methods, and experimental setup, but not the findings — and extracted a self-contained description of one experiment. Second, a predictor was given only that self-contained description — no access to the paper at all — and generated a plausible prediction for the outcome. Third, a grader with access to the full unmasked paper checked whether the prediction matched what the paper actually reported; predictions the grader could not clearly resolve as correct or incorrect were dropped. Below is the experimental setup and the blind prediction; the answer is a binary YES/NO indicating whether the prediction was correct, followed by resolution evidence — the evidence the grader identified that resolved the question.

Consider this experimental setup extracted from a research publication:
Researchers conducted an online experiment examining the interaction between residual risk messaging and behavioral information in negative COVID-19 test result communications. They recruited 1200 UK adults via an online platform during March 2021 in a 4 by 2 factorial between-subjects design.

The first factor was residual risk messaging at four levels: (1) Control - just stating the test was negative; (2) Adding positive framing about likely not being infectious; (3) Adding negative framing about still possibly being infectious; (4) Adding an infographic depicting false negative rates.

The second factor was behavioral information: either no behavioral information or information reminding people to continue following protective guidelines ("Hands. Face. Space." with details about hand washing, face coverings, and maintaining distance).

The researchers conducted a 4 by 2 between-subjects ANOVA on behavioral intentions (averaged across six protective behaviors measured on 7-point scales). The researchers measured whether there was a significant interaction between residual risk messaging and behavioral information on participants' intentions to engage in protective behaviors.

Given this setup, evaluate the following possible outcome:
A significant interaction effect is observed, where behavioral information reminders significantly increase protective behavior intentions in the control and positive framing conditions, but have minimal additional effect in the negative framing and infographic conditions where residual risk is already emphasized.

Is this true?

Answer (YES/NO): NO